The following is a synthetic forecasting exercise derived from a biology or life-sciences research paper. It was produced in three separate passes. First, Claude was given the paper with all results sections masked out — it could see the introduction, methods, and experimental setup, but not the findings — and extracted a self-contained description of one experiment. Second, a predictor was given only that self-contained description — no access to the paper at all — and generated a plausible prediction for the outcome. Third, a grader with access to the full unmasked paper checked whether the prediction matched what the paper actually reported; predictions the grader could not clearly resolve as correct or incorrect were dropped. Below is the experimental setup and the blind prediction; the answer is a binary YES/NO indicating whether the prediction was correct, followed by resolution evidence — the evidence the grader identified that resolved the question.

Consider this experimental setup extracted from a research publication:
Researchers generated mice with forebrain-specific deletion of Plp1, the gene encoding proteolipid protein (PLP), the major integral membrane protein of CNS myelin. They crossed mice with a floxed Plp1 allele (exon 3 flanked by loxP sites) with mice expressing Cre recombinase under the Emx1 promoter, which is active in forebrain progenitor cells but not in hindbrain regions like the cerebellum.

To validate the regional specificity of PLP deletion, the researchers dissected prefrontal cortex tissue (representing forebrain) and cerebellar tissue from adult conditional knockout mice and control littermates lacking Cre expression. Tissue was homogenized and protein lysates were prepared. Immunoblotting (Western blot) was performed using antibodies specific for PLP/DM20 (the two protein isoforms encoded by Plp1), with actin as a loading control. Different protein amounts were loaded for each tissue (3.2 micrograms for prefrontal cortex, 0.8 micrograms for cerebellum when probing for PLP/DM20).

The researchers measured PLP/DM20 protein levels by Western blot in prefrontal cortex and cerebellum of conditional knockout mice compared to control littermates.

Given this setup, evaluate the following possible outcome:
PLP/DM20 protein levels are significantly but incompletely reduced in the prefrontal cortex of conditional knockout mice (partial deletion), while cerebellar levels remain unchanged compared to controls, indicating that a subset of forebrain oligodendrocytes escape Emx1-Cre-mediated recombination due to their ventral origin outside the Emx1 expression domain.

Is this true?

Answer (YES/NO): NO